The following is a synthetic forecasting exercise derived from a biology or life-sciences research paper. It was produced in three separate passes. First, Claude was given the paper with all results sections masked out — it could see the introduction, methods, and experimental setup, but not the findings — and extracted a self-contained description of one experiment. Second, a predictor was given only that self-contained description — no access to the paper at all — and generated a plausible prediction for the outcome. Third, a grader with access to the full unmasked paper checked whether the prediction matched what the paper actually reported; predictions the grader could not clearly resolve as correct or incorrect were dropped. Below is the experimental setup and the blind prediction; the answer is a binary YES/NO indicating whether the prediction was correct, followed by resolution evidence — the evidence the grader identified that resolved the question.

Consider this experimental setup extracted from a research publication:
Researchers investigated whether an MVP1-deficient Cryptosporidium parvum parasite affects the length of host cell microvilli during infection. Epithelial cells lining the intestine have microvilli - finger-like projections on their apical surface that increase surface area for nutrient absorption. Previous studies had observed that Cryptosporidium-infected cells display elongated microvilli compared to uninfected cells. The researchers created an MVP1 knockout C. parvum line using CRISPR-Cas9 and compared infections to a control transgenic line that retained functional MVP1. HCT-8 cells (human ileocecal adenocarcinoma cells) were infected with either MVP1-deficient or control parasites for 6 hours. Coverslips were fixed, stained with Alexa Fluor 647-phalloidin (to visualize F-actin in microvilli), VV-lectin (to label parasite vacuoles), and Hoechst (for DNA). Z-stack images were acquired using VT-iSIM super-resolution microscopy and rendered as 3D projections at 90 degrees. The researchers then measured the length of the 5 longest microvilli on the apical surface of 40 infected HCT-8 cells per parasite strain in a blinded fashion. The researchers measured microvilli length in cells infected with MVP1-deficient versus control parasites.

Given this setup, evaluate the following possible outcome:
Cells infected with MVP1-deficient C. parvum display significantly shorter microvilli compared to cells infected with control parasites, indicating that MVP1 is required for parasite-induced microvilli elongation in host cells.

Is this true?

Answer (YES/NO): YES